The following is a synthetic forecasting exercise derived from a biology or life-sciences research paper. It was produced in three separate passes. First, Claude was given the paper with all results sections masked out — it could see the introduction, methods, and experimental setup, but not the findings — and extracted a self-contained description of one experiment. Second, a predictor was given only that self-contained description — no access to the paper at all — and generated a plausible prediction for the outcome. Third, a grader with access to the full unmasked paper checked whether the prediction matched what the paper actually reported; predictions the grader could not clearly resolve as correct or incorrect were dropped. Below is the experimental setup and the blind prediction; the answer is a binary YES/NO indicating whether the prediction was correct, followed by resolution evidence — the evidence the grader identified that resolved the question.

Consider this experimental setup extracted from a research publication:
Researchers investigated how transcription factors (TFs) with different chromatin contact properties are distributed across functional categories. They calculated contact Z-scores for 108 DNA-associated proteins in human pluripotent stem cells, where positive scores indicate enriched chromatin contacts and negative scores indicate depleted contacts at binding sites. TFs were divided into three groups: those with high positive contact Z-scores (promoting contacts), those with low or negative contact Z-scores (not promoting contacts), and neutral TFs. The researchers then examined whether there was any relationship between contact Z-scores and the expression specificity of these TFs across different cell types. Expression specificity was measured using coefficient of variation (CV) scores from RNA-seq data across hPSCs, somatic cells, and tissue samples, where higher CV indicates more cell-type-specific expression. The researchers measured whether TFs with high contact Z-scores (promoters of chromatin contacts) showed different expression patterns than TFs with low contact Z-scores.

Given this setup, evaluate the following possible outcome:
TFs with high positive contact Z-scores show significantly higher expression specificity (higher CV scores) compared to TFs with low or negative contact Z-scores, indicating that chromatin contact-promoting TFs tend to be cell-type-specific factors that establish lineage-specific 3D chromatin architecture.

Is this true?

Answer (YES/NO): YES